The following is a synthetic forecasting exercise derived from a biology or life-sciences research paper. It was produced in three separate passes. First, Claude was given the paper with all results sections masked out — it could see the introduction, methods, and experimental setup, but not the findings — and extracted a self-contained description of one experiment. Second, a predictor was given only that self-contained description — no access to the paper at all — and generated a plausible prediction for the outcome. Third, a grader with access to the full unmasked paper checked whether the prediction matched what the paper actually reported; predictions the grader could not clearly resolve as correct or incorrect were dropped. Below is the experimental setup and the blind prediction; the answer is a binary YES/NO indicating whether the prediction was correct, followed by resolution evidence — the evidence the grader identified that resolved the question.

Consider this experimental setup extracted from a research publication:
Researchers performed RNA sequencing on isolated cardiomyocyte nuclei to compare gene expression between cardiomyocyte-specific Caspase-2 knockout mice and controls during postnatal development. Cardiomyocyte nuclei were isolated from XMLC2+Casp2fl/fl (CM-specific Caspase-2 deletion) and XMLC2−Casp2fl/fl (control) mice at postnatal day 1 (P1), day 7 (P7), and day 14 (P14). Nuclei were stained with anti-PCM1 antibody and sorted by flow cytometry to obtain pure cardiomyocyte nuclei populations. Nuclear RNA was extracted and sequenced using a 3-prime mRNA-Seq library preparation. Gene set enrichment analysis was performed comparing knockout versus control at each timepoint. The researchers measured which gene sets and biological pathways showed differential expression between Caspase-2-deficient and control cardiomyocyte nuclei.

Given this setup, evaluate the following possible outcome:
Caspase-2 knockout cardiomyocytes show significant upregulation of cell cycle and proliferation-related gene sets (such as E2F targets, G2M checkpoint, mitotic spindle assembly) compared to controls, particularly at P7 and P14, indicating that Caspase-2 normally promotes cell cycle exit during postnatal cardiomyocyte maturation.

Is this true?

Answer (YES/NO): YES